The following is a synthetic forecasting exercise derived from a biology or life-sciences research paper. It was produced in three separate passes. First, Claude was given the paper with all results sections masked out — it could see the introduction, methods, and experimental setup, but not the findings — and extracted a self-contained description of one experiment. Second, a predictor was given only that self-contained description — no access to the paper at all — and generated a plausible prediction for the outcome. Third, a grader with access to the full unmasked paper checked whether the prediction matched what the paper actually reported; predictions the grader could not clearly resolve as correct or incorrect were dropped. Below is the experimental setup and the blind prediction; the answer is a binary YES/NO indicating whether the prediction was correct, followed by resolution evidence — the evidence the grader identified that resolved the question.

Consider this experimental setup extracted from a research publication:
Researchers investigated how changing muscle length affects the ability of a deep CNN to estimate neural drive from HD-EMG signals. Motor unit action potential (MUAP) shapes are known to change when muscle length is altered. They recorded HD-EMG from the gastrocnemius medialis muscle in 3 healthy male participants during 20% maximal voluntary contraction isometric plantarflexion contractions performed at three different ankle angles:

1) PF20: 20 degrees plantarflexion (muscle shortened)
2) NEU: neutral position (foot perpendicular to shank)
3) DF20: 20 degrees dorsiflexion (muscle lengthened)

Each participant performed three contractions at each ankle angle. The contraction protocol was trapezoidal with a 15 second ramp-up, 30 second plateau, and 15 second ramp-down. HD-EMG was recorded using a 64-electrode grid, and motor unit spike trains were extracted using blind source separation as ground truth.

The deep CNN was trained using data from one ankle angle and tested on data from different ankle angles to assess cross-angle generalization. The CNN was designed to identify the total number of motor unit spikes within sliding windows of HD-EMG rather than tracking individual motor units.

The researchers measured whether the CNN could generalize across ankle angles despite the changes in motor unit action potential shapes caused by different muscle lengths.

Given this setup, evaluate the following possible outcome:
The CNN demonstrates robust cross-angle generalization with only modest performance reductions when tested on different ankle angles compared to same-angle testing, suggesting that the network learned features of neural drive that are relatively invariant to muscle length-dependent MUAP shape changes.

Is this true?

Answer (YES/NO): YES